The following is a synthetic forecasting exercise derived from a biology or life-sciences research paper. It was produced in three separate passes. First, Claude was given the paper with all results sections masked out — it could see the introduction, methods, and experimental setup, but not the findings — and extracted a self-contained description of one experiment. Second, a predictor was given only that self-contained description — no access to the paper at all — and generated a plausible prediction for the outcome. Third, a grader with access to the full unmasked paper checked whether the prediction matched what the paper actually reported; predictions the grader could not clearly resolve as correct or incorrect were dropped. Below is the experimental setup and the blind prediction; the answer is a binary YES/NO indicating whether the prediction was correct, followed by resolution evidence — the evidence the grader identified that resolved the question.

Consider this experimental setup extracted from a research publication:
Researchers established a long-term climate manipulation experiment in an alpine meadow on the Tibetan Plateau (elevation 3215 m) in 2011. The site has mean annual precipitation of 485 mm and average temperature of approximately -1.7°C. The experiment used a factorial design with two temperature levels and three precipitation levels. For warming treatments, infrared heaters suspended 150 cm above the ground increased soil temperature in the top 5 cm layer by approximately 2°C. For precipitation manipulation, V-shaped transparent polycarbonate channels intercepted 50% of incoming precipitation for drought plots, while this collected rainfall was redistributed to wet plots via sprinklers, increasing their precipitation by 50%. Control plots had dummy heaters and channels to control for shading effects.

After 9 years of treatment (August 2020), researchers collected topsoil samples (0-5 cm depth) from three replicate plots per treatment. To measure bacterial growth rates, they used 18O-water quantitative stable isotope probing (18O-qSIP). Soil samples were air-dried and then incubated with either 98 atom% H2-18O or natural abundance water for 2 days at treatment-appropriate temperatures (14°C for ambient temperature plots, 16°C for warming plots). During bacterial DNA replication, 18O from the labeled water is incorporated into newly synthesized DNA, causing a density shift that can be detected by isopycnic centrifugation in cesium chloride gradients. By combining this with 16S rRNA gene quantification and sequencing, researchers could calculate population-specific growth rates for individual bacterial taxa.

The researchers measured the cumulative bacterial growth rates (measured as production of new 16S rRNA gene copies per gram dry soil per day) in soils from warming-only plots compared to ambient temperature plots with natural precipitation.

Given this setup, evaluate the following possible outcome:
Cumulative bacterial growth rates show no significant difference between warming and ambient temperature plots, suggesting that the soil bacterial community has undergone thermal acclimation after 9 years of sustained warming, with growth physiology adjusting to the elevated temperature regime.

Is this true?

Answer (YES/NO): NO